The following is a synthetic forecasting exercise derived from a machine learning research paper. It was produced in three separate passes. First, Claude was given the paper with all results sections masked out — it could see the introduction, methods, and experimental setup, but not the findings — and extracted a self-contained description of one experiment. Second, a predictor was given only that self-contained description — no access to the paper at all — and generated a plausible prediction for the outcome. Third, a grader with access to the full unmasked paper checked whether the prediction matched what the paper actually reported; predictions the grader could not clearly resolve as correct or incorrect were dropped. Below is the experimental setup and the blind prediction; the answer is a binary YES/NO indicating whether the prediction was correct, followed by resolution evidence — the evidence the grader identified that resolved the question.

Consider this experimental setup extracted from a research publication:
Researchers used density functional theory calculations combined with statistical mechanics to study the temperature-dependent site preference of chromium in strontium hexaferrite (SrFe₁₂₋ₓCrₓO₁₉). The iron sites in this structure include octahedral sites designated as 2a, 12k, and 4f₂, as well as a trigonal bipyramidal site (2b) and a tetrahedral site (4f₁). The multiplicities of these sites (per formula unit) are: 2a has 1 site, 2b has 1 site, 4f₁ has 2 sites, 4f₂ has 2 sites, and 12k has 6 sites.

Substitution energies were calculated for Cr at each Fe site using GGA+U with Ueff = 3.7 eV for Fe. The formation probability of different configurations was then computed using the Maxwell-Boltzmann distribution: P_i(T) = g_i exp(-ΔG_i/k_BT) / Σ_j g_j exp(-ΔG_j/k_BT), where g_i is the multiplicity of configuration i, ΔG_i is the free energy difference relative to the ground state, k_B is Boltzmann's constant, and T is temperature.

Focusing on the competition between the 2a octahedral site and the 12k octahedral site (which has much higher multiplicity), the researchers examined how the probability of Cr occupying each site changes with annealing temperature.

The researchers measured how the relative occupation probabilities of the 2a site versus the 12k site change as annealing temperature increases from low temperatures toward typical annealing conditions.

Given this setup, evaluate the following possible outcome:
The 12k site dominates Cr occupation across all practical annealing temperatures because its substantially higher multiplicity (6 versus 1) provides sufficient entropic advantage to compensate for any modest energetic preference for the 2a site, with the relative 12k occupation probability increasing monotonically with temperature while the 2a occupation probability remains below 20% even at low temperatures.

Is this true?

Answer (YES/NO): NO